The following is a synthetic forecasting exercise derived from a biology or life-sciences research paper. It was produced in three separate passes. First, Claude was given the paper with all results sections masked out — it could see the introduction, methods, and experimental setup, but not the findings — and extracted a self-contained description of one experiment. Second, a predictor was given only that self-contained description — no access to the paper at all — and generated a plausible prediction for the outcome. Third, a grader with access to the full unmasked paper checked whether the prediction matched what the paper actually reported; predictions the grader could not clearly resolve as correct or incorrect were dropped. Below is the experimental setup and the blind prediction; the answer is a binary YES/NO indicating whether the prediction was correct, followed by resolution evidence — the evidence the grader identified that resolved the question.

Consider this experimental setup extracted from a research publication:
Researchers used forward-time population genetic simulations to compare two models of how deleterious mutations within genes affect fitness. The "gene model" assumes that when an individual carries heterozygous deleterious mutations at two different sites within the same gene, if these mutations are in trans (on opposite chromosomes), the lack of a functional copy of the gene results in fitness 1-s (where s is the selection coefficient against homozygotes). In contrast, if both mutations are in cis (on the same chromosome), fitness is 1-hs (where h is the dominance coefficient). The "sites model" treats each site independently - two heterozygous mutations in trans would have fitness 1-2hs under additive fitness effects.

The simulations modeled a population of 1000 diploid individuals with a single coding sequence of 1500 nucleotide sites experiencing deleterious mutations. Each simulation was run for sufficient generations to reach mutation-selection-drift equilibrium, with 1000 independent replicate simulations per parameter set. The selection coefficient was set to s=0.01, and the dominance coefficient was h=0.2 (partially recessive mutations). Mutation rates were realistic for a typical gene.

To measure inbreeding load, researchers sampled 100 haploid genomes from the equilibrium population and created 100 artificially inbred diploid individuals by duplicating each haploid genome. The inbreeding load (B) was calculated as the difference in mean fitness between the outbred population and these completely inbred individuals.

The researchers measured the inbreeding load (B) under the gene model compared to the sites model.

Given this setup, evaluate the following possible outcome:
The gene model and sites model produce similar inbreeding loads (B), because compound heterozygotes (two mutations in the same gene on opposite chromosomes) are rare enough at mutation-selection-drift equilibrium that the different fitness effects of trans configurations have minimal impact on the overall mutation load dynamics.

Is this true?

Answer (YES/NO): NO